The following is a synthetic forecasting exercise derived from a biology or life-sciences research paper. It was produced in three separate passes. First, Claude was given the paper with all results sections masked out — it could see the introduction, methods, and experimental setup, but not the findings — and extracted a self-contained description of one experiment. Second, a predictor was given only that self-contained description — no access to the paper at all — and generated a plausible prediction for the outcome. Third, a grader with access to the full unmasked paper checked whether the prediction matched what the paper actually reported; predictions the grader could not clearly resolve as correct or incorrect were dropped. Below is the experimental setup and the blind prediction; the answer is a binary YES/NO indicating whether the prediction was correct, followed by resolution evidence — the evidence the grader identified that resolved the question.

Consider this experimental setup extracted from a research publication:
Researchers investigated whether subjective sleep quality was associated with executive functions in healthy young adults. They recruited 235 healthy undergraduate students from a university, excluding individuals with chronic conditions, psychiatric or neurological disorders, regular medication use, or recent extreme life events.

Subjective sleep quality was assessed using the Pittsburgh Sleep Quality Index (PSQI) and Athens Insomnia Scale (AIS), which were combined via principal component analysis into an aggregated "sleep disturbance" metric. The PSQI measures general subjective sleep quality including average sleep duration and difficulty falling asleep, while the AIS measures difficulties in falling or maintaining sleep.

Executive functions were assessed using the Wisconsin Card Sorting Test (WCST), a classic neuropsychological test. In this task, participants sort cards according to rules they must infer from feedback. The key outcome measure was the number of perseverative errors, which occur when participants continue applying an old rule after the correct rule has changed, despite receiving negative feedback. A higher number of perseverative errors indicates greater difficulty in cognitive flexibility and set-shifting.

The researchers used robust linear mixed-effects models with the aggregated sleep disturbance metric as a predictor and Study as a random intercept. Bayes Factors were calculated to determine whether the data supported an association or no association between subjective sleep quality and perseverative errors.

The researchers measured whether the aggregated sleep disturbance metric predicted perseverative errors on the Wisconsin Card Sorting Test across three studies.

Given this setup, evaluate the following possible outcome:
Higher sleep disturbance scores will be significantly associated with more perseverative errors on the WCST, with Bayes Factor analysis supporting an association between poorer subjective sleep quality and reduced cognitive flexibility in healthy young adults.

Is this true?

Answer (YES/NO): NO